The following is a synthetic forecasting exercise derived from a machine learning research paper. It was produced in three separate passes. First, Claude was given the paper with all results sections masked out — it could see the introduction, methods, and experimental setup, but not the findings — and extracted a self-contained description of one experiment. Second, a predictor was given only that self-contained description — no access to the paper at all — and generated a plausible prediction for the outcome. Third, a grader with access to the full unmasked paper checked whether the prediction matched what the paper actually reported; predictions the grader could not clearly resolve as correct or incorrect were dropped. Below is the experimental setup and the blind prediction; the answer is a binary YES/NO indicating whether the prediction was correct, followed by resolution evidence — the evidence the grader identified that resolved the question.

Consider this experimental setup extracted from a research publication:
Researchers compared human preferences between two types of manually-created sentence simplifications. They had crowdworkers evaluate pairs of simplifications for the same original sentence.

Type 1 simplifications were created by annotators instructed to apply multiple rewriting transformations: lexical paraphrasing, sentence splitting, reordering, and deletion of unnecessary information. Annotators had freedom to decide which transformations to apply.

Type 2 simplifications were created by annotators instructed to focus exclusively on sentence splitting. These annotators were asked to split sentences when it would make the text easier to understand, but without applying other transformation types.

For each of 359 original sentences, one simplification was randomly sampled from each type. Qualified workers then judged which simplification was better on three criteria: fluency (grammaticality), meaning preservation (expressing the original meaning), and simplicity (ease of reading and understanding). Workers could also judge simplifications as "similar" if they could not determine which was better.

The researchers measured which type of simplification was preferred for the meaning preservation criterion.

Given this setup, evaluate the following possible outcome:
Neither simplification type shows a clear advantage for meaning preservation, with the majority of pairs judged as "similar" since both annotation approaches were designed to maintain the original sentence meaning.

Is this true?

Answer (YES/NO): NO